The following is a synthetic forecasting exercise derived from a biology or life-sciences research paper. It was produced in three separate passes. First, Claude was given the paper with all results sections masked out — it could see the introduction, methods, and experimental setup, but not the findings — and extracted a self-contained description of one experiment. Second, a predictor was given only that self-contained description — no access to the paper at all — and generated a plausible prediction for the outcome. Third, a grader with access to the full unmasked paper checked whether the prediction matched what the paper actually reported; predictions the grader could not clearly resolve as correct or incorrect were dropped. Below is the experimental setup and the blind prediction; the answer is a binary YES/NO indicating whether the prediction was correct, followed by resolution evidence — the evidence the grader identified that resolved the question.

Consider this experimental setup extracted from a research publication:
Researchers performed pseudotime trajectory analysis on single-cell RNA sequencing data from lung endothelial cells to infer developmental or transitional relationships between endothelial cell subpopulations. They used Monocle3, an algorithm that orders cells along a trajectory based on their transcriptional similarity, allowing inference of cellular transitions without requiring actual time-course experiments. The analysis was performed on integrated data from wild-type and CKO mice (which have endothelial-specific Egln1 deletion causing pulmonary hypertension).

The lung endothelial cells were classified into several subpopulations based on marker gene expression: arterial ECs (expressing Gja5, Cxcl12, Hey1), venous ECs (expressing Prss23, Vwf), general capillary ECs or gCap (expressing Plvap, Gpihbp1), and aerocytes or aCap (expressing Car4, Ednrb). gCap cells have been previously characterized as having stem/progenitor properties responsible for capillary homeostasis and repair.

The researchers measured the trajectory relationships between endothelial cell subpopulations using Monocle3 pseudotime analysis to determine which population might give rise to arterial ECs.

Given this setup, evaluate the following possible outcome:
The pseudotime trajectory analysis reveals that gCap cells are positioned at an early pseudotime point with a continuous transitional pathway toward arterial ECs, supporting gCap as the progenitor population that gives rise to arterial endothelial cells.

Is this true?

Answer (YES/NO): YES